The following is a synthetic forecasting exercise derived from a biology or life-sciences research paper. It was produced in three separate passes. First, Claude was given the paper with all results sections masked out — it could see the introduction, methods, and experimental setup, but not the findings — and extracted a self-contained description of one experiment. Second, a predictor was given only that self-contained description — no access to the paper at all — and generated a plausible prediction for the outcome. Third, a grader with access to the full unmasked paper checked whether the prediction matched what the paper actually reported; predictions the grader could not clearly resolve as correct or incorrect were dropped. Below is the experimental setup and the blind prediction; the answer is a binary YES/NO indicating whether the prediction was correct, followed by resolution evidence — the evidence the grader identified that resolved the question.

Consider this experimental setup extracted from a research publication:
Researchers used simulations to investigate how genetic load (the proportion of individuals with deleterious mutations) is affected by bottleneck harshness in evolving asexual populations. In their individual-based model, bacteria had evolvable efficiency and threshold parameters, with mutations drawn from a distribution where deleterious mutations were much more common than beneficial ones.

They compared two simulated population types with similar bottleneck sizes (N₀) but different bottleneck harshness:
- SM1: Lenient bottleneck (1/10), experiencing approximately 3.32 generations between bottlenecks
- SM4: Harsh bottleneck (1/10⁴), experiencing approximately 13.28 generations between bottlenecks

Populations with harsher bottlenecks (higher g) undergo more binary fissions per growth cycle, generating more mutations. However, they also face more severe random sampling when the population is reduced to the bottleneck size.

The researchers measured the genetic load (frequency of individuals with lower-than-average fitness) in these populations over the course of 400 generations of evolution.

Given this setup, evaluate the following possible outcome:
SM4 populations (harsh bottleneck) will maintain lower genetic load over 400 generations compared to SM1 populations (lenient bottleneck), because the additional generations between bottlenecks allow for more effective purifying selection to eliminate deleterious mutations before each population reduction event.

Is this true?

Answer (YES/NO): NO